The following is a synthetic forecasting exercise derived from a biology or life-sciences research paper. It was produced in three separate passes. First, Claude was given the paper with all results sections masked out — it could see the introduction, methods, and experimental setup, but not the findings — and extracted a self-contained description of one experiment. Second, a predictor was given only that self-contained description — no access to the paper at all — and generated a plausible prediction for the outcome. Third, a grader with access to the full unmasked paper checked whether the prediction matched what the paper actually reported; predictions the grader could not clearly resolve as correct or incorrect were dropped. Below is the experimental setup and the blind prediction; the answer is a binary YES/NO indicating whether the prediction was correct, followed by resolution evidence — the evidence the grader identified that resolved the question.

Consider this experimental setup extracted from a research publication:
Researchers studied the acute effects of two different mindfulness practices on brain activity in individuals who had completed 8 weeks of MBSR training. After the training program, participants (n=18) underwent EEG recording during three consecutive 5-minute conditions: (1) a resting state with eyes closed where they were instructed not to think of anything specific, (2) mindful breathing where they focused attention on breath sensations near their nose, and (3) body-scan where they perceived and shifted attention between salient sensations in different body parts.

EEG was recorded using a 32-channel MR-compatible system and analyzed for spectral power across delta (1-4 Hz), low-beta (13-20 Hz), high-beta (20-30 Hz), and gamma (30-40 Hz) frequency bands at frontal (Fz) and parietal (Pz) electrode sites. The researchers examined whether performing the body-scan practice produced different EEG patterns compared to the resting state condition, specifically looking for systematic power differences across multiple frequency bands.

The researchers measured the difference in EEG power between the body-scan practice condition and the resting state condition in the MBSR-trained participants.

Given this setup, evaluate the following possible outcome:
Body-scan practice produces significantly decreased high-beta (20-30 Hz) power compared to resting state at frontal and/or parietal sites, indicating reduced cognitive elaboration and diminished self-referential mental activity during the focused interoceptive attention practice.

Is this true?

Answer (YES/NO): YES